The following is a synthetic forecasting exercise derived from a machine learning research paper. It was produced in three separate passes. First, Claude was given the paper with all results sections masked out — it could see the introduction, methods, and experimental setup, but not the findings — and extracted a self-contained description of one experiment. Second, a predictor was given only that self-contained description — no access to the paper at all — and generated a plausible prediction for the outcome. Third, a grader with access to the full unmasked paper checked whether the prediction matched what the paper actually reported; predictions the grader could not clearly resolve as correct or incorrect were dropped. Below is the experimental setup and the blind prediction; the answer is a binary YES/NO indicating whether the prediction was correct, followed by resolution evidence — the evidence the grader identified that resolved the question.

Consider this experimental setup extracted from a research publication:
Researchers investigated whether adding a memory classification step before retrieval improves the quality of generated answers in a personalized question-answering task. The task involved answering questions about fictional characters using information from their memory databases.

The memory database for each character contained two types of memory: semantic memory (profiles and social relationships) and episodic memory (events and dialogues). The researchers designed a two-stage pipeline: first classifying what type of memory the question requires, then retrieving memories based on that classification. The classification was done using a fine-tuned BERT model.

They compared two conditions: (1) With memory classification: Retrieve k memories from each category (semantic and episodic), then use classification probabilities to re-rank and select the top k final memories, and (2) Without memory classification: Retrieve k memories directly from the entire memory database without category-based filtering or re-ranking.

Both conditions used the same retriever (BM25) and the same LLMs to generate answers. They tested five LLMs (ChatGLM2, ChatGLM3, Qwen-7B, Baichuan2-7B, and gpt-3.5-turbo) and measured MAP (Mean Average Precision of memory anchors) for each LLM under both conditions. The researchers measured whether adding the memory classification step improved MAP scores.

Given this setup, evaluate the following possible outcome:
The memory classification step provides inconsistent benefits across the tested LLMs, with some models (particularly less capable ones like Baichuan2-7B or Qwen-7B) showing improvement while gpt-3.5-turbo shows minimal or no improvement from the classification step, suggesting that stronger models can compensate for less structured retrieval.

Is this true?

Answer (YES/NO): NO